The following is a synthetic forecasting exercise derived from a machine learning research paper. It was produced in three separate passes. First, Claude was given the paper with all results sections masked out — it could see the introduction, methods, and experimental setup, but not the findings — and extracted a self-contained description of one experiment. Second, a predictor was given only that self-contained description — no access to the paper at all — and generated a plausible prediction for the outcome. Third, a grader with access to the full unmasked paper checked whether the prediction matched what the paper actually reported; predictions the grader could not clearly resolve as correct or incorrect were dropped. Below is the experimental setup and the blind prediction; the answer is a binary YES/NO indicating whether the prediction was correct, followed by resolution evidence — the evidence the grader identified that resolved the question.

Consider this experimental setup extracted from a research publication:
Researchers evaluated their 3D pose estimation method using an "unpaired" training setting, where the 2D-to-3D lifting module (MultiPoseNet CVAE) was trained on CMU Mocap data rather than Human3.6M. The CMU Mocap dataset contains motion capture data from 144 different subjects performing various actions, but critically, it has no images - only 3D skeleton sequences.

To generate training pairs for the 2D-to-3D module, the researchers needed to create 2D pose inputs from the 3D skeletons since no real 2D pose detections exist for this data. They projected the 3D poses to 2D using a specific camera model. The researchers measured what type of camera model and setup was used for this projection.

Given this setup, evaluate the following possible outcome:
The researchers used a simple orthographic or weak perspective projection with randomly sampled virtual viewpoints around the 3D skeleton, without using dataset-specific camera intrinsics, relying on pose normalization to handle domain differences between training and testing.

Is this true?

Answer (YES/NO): NO